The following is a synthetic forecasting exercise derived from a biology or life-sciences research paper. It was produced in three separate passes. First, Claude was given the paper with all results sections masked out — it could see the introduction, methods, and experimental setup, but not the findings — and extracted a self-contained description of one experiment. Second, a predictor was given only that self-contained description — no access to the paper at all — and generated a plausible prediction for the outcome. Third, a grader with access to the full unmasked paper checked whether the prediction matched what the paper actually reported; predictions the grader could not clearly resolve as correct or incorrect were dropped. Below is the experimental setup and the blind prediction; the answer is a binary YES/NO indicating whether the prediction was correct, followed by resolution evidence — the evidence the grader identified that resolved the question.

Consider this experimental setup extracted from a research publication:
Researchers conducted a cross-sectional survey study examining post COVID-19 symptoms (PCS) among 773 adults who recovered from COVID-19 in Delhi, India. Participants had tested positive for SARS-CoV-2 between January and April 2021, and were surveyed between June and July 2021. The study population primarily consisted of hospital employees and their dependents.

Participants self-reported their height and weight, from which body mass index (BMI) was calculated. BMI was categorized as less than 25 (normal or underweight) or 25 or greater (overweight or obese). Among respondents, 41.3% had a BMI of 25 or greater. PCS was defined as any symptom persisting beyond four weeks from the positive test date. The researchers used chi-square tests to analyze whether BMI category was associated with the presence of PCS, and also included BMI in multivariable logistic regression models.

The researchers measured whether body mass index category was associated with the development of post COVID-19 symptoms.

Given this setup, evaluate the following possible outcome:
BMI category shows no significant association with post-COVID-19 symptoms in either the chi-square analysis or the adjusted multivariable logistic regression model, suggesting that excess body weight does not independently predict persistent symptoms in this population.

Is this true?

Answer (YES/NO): NO